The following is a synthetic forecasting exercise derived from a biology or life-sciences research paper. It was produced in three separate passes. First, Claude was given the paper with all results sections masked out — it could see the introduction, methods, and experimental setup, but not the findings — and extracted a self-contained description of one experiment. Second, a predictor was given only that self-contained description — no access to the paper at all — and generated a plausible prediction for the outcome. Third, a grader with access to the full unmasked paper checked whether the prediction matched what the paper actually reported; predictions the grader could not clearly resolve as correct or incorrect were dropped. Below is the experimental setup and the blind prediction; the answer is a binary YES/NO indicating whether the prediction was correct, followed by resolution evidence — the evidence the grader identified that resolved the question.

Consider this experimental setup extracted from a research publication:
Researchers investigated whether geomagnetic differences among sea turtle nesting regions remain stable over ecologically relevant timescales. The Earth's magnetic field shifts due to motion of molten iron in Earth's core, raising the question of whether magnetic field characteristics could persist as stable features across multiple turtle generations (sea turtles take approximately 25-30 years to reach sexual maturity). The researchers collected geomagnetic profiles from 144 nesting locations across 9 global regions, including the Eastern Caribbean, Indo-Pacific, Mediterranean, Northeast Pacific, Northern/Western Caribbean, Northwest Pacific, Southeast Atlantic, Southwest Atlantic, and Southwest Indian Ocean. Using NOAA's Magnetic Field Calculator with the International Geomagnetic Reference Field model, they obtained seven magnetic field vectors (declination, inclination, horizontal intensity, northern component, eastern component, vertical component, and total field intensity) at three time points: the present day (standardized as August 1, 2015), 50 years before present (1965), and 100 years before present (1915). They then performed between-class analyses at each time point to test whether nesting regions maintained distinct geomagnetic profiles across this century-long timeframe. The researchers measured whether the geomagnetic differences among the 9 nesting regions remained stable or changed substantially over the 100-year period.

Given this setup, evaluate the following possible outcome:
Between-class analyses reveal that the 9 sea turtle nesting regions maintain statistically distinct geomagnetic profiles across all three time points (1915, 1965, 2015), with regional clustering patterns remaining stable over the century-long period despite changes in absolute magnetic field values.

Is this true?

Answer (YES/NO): YES